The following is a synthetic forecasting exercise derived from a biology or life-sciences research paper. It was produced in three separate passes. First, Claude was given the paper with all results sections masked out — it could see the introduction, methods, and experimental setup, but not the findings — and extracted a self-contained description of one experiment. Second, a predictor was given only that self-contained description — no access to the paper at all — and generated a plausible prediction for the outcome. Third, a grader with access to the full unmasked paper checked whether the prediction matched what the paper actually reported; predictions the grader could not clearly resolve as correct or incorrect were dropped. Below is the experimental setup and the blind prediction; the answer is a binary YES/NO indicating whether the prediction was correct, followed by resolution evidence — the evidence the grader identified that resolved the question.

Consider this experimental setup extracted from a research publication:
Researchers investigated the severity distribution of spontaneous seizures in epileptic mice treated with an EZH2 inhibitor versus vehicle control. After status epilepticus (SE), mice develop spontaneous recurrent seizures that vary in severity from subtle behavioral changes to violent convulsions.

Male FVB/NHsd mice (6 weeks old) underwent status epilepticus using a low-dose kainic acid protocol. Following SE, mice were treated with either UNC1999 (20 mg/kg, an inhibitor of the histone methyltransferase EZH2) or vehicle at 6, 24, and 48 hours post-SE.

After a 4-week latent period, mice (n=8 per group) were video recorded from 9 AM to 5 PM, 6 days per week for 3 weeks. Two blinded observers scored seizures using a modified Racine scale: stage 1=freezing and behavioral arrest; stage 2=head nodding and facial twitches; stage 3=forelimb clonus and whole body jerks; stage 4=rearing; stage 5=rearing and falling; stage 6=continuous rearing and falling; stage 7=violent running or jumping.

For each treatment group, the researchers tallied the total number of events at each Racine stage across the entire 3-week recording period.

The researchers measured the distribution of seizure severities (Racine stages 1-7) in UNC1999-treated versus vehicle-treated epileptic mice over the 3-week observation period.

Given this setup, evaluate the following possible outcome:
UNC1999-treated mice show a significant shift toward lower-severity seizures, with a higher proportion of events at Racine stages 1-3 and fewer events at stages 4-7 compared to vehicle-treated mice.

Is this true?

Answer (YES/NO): NO